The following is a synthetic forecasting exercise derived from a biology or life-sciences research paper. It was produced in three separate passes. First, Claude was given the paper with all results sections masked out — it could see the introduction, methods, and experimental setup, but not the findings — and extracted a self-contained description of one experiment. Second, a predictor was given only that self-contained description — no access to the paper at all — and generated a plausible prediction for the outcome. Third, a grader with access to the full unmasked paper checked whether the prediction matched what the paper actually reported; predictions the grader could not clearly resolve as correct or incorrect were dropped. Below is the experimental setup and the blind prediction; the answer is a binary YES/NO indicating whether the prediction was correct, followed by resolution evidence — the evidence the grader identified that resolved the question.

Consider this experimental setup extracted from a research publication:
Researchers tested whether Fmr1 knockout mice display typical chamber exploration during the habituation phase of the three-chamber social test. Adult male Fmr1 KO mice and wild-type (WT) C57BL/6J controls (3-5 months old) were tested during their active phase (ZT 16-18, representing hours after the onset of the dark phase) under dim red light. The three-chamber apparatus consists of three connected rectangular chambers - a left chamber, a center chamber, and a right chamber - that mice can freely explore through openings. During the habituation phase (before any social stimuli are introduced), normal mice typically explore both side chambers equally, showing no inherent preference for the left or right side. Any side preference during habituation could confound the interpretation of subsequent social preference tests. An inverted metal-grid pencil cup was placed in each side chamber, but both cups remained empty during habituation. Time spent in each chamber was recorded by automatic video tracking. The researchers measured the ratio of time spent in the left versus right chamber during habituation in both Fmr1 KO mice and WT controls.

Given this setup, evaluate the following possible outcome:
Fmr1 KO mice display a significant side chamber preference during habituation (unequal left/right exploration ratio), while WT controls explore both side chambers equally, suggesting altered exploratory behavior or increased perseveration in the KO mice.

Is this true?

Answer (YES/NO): NO